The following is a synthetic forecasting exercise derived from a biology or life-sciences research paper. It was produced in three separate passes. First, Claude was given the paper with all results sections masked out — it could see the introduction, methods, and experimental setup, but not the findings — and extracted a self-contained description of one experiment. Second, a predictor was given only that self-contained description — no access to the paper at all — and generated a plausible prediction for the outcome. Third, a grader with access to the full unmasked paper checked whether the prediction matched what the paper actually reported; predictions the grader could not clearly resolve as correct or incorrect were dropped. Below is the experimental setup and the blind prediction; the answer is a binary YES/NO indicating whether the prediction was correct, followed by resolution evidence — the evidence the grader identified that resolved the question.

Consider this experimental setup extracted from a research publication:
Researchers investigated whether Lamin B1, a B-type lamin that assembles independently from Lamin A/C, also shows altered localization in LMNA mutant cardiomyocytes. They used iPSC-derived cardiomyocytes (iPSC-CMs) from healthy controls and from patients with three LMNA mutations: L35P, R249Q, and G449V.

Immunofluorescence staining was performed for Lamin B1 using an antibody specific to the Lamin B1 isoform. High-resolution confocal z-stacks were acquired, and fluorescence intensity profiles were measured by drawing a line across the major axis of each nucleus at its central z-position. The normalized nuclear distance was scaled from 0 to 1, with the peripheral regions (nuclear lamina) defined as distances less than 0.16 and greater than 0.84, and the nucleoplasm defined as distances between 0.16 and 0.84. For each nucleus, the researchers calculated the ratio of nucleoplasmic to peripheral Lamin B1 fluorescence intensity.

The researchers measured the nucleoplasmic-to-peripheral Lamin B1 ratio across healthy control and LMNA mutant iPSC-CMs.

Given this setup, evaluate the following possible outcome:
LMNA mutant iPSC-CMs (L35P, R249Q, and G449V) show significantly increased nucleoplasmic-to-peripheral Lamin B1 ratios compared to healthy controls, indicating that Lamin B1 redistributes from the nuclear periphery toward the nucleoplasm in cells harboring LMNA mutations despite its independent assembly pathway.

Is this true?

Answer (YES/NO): YES